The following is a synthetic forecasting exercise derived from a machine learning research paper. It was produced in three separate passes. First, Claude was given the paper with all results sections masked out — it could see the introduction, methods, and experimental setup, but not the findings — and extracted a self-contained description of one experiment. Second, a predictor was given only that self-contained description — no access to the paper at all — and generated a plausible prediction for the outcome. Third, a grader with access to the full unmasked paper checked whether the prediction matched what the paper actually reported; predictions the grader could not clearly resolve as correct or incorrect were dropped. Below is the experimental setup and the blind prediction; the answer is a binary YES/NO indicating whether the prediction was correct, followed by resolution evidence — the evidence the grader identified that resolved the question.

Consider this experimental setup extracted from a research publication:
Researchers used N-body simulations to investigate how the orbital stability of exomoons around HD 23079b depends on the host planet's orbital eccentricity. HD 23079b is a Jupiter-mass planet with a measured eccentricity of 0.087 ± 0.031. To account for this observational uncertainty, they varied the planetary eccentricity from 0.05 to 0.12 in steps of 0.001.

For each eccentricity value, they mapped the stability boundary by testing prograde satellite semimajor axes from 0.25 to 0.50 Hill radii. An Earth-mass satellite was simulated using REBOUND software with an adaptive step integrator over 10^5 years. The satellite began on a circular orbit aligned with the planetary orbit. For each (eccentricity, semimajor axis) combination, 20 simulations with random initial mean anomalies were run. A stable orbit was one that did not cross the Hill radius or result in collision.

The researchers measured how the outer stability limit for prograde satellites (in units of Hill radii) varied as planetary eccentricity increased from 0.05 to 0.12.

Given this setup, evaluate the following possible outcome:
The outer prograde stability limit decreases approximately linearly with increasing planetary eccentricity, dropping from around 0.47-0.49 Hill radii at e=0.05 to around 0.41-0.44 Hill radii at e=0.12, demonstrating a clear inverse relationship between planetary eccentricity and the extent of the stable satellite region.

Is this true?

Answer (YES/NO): NO